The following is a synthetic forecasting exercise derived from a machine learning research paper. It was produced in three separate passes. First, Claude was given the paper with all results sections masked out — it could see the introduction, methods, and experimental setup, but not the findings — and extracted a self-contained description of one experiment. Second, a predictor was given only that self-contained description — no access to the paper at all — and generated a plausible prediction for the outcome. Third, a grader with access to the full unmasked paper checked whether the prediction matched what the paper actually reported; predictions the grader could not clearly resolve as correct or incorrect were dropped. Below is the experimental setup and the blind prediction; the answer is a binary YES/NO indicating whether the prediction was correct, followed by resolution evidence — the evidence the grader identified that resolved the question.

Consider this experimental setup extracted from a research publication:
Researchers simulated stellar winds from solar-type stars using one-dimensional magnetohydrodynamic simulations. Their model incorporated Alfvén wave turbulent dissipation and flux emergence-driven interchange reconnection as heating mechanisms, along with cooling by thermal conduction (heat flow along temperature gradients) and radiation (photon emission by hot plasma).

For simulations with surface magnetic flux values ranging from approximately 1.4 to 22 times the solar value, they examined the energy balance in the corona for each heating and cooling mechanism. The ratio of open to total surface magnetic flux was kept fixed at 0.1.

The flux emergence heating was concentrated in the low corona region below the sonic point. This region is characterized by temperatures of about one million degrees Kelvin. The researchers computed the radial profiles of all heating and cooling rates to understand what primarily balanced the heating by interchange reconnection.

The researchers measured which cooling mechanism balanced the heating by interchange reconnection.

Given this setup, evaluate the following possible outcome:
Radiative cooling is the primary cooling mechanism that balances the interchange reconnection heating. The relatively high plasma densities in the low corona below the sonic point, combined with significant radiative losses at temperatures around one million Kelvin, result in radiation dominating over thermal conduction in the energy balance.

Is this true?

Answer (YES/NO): NO